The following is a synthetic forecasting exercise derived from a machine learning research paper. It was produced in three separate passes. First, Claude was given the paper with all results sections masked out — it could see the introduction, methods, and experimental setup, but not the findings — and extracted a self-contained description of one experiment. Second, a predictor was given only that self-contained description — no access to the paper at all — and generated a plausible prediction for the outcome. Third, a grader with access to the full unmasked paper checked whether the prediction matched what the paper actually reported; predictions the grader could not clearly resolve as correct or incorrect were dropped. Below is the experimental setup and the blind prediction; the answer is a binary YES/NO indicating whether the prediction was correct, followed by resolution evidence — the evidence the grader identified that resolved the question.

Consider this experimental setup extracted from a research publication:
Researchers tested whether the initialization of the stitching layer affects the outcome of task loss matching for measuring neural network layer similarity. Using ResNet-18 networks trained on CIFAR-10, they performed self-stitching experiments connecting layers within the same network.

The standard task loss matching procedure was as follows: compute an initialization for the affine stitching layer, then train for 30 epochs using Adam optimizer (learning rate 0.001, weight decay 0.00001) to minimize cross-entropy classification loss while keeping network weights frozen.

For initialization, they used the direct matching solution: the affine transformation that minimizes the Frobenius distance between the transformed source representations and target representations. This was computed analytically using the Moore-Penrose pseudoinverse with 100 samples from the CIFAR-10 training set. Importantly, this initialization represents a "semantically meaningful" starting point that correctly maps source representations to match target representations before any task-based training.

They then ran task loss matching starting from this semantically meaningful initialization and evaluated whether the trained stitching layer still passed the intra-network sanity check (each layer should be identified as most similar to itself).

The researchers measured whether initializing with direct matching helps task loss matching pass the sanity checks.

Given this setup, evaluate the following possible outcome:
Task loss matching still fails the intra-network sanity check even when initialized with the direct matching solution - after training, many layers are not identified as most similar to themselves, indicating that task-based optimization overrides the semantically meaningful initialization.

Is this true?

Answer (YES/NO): YES